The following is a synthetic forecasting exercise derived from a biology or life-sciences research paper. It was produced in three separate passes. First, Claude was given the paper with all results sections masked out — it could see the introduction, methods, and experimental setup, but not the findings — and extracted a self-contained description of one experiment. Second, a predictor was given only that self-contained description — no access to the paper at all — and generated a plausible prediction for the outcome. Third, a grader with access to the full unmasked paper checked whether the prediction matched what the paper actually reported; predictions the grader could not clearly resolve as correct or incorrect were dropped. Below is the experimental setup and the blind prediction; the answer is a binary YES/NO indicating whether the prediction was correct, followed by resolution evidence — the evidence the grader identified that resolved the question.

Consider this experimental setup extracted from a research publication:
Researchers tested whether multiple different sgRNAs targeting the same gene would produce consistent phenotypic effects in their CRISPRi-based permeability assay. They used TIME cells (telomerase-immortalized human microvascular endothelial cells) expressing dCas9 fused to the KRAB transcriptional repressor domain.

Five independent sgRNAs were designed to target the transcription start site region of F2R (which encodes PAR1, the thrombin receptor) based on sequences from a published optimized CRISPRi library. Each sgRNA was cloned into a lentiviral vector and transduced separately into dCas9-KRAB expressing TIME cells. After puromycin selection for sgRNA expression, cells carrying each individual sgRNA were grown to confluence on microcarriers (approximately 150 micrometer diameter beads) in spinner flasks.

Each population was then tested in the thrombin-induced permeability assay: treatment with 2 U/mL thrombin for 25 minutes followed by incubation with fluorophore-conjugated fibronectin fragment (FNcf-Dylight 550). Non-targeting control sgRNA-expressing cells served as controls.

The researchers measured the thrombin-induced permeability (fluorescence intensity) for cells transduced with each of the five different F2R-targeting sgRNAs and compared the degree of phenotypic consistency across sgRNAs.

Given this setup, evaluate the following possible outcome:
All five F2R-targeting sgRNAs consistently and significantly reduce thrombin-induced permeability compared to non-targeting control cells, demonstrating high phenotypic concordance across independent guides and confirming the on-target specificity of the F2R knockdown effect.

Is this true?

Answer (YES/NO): NO